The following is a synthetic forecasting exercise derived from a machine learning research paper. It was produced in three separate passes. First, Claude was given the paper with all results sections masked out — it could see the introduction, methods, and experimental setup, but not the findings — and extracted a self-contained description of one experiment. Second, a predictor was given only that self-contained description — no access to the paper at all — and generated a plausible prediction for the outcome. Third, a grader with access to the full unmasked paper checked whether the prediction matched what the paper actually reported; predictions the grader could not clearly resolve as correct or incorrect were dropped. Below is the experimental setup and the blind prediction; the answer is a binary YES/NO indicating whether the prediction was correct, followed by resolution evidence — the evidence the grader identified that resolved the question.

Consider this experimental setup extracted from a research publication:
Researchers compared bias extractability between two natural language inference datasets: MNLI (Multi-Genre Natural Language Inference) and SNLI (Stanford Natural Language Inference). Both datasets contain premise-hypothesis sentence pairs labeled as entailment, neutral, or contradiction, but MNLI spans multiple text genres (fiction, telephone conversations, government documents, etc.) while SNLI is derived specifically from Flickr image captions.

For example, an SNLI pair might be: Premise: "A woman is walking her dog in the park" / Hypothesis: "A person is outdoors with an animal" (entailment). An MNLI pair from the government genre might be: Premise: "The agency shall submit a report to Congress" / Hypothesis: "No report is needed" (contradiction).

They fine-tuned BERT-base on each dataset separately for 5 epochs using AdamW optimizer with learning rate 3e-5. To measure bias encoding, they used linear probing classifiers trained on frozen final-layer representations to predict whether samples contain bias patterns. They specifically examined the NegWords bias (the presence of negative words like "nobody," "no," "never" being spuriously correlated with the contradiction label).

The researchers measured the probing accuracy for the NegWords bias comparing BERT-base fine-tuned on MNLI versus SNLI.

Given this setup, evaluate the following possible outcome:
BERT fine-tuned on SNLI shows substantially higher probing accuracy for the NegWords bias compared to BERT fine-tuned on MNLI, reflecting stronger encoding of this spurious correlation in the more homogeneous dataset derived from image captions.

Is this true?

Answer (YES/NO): YES